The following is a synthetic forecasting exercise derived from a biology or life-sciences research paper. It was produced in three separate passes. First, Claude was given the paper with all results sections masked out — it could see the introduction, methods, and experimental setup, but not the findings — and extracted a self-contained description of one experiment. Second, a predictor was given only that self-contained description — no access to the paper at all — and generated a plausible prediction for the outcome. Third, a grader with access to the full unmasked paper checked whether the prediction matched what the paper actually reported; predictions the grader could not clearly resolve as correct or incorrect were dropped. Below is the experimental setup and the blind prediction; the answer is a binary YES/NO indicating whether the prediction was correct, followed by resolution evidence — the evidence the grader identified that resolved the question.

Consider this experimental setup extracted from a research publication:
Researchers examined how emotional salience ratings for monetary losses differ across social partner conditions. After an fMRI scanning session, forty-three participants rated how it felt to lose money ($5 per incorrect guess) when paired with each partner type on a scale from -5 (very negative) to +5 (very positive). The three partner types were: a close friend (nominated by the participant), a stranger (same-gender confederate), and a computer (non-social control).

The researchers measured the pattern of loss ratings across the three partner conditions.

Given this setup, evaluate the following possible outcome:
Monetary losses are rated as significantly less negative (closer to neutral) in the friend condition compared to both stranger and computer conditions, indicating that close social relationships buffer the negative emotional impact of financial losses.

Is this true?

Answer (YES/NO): NO